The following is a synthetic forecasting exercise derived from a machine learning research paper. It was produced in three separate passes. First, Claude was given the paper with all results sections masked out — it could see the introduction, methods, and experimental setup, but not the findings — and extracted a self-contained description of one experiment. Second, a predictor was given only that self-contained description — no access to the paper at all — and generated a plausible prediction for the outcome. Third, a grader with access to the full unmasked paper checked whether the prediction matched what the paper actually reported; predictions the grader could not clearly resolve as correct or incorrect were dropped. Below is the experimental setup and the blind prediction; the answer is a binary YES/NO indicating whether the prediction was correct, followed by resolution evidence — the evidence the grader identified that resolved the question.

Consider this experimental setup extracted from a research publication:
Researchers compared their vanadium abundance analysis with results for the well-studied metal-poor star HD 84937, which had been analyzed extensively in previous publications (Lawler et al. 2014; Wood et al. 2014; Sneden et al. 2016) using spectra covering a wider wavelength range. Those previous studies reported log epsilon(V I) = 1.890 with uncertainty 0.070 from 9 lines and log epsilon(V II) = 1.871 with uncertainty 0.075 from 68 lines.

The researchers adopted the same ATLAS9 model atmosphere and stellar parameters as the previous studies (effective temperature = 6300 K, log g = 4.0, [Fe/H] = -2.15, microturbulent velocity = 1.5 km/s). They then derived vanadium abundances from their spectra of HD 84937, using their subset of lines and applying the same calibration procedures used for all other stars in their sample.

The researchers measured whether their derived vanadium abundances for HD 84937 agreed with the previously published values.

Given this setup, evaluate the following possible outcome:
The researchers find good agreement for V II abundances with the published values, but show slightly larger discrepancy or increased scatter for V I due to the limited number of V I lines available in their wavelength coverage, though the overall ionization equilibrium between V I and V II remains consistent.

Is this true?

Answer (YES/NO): NO